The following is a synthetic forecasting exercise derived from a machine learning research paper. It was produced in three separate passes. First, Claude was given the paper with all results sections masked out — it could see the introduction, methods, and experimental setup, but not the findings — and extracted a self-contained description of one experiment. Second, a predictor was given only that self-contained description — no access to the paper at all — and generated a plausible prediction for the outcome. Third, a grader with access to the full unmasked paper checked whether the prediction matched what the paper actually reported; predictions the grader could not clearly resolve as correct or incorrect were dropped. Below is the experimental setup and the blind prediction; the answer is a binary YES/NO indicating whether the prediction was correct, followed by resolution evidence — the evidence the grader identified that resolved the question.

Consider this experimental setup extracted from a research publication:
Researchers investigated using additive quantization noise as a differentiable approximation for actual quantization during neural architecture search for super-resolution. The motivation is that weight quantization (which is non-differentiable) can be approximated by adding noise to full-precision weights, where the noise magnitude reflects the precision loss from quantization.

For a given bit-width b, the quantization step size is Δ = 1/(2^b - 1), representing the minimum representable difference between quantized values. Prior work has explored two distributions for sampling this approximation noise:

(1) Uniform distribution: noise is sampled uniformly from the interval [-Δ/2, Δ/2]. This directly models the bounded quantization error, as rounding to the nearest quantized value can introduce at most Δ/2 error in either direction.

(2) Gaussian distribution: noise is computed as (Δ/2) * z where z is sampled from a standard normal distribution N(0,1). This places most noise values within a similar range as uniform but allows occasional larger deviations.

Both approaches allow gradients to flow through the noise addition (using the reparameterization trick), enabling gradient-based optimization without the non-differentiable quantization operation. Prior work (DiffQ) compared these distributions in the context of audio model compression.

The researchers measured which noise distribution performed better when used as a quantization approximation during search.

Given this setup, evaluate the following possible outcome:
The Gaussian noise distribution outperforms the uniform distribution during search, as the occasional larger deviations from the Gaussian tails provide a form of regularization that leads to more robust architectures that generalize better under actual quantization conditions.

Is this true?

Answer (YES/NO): NO